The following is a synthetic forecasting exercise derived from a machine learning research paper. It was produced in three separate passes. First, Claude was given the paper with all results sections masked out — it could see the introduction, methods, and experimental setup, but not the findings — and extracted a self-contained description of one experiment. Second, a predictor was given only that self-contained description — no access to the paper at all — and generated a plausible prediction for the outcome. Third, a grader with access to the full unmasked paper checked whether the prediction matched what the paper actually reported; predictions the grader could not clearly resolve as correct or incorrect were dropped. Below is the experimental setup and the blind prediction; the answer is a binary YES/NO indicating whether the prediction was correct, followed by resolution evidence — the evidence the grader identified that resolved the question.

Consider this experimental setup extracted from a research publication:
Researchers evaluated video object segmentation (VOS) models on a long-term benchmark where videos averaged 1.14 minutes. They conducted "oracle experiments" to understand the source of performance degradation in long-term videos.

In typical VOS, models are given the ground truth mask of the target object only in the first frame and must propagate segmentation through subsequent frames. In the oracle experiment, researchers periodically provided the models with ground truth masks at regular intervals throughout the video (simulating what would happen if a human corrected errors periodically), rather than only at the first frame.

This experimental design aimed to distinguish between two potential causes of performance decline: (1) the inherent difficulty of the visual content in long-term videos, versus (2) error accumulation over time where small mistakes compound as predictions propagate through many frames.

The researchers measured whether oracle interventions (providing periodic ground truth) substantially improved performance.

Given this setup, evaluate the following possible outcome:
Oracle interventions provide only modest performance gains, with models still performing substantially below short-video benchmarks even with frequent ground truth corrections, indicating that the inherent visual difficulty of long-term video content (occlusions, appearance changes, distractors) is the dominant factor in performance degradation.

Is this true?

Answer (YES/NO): NO